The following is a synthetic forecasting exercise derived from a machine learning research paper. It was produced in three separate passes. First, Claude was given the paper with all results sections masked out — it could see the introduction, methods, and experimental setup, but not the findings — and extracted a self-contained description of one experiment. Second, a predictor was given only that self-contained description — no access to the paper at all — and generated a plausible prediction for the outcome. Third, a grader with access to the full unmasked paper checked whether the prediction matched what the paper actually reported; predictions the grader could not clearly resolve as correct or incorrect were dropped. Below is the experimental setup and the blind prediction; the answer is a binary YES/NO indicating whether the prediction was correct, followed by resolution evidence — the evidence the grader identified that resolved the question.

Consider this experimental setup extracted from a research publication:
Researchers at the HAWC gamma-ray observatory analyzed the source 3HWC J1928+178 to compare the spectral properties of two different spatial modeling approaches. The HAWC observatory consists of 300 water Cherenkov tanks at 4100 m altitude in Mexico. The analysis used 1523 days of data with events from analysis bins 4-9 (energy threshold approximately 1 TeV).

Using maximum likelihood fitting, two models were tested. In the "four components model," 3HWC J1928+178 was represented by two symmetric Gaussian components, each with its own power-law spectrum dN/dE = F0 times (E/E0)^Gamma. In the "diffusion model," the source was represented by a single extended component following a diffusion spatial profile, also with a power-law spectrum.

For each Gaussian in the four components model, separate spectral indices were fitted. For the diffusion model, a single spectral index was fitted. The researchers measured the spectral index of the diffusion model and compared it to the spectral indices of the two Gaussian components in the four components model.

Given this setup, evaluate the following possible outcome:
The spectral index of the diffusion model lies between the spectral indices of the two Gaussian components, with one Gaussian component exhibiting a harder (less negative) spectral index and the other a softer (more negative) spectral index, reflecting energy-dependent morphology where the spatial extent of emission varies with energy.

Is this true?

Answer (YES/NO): YES